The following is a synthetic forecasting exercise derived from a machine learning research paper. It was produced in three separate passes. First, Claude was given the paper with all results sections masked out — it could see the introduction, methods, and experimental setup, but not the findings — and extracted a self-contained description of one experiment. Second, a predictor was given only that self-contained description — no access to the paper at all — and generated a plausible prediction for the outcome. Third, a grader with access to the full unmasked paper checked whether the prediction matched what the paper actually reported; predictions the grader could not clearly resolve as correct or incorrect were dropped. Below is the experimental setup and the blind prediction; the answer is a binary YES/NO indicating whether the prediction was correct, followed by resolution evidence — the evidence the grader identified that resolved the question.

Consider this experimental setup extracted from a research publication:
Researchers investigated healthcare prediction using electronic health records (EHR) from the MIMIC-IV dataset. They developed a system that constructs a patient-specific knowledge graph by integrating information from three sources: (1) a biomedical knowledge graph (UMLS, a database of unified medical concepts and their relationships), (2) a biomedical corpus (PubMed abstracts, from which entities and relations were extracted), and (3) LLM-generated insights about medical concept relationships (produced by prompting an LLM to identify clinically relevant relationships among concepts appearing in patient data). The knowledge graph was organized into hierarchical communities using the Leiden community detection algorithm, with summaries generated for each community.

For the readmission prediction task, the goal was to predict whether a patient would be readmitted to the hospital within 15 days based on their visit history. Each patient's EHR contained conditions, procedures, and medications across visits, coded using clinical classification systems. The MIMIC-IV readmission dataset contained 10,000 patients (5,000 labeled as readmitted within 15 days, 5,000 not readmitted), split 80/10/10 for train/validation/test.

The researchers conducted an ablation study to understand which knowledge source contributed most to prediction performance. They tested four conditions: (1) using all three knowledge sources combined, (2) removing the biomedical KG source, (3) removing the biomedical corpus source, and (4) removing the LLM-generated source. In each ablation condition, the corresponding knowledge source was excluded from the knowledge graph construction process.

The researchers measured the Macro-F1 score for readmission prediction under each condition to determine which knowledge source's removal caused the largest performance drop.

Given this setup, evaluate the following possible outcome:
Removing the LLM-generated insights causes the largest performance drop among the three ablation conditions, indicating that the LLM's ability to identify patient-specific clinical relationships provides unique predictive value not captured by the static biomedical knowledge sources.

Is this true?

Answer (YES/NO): YES